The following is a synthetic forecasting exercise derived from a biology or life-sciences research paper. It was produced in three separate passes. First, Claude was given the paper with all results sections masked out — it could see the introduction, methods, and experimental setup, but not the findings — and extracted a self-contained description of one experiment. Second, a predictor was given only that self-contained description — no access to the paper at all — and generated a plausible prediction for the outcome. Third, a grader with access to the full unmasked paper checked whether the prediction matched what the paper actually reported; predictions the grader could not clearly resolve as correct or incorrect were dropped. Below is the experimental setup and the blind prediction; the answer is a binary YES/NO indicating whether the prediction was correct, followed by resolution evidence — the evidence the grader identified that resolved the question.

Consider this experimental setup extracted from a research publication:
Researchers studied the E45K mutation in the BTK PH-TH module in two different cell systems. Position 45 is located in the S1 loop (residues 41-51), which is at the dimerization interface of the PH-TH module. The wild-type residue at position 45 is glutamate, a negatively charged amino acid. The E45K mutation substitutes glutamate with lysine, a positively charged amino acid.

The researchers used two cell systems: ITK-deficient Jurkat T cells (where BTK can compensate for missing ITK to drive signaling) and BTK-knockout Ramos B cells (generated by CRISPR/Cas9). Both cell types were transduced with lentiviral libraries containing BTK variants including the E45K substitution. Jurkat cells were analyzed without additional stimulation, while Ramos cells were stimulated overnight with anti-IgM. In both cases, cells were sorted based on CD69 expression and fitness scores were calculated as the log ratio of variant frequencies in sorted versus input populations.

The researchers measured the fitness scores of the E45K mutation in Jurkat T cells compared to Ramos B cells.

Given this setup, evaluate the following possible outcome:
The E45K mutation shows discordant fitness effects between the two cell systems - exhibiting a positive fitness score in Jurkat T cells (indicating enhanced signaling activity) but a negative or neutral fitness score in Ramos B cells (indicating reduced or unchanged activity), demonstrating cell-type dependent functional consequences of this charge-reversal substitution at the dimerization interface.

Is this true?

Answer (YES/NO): NO